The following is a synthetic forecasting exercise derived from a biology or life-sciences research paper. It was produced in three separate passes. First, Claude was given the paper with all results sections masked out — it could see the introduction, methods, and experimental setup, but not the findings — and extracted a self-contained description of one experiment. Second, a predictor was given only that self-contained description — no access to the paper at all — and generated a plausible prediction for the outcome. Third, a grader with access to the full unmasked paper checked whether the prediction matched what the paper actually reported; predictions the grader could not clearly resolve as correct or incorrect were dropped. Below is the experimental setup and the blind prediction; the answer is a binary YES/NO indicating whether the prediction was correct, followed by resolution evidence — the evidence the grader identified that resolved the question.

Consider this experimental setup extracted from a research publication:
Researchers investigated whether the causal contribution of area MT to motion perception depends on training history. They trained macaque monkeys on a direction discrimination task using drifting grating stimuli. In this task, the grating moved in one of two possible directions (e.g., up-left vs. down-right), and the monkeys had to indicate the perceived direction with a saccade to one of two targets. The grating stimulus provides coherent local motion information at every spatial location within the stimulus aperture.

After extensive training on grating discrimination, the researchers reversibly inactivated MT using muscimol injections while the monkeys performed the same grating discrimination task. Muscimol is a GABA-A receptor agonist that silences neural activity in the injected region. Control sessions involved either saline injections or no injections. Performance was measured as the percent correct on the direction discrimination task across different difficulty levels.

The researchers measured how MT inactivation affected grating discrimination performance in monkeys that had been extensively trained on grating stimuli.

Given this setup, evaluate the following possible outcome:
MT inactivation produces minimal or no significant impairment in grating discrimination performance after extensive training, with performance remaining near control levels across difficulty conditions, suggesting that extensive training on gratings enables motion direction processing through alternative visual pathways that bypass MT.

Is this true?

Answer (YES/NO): YES